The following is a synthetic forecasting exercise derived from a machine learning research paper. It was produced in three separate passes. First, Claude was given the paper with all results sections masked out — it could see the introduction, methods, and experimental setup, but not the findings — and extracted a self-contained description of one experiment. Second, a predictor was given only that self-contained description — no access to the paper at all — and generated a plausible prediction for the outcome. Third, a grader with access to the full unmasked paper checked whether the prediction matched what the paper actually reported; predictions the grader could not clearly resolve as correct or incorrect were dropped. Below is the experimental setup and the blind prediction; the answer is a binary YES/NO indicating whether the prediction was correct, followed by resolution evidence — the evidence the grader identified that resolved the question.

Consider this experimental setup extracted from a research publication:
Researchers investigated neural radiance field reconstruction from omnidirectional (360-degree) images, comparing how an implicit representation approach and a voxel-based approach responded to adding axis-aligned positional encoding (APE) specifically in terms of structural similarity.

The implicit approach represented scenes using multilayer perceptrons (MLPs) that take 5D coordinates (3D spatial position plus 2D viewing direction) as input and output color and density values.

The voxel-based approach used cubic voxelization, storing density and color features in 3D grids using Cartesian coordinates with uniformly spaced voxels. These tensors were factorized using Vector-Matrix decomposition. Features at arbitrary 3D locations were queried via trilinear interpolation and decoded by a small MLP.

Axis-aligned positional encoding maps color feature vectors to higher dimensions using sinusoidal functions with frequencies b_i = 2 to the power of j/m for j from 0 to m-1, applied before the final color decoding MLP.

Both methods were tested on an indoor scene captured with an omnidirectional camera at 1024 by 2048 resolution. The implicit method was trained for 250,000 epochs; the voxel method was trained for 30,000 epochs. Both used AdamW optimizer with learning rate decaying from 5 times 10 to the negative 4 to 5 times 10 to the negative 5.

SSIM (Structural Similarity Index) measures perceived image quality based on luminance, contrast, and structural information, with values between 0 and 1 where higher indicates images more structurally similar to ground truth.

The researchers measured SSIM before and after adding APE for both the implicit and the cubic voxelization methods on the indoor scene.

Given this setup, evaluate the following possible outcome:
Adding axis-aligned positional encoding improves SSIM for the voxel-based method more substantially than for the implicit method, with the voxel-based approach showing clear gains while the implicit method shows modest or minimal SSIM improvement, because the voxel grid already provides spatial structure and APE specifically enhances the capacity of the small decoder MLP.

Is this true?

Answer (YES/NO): NO